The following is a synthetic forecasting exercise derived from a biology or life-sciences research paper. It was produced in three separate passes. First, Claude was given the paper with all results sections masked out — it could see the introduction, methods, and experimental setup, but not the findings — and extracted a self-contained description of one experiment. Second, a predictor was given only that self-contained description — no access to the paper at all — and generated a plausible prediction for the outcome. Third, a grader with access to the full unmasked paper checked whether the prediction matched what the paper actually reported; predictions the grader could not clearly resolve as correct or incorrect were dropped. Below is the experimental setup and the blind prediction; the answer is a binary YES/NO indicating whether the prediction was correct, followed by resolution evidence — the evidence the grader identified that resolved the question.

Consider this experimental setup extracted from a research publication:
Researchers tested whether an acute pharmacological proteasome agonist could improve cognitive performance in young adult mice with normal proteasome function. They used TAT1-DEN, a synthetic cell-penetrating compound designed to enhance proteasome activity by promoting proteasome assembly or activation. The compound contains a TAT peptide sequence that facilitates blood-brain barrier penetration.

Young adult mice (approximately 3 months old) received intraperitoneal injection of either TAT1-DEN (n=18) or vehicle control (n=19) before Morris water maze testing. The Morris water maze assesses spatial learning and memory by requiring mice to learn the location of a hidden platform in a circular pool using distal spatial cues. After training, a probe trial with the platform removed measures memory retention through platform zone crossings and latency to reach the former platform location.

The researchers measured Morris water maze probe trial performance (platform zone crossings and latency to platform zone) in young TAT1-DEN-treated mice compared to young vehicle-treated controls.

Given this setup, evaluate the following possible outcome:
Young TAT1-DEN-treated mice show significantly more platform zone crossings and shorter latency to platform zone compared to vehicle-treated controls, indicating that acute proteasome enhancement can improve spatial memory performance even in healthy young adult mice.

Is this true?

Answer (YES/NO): NO